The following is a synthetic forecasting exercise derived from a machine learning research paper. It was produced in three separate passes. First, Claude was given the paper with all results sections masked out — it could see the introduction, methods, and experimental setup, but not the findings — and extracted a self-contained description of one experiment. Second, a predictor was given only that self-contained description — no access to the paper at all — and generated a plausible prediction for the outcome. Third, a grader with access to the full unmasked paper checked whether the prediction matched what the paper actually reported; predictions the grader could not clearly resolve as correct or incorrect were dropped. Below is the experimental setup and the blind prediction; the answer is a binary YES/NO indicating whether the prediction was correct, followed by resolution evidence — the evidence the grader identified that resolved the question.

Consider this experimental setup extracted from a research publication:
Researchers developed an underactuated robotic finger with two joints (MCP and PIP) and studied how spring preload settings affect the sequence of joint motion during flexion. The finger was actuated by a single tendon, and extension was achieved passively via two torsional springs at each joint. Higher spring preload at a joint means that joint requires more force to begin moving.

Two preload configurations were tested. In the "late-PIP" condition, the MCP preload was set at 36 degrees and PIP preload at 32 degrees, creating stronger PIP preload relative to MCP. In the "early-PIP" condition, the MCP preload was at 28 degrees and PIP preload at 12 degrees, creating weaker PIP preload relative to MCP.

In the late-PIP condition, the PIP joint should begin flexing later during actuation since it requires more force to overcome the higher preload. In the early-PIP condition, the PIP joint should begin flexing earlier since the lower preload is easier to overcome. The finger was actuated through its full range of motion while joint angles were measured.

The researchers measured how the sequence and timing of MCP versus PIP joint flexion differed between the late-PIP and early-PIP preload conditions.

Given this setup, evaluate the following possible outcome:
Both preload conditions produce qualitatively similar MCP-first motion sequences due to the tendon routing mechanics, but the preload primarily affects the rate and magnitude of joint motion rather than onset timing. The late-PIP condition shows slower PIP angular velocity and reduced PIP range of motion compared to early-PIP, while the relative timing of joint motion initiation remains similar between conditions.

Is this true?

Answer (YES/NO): NO